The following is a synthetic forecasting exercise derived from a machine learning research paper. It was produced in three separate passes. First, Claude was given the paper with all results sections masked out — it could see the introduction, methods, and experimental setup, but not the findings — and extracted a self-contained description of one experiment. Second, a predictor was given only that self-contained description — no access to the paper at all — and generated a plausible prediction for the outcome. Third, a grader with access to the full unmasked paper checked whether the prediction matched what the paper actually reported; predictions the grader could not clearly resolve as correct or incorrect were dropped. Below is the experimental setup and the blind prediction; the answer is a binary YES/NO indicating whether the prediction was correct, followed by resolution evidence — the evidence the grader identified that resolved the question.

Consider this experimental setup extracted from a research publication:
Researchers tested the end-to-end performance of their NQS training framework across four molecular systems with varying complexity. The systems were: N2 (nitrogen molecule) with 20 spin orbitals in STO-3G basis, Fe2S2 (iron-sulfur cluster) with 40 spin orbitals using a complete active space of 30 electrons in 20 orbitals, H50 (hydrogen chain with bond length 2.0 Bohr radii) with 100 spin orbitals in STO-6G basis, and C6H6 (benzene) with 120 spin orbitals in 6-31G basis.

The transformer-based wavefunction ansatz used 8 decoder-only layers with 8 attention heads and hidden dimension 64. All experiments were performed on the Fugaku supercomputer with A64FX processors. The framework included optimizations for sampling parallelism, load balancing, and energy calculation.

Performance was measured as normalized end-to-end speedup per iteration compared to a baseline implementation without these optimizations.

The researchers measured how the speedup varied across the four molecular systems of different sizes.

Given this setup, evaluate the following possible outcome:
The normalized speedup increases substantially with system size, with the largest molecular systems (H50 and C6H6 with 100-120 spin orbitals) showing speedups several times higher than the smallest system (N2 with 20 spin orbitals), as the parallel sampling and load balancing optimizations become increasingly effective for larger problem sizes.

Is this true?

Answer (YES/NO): YES